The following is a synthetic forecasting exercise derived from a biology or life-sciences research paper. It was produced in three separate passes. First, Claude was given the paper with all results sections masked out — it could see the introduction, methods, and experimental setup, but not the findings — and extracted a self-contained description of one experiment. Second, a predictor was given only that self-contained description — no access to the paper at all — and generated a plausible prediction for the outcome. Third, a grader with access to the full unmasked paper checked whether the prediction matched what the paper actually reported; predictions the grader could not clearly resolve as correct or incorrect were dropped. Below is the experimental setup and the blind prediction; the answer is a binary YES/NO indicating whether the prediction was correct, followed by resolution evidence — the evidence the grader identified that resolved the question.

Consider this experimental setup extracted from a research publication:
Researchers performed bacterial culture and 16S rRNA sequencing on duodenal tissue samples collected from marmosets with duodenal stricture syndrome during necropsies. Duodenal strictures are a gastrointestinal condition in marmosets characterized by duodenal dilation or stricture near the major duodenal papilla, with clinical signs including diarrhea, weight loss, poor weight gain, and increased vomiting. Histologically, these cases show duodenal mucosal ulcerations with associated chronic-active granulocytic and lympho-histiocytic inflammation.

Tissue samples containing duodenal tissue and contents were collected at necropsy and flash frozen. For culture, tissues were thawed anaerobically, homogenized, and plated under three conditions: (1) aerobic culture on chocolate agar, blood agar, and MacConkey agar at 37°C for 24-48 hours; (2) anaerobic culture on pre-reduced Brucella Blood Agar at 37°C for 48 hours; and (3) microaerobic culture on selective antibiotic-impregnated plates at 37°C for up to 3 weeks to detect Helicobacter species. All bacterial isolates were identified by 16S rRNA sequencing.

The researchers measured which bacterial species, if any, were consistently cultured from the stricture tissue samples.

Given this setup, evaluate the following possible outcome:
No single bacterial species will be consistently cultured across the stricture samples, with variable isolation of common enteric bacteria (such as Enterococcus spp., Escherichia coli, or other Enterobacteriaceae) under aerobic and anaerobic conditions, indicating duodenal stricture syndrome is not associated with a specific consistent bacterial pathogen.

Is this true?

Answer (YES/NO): NO